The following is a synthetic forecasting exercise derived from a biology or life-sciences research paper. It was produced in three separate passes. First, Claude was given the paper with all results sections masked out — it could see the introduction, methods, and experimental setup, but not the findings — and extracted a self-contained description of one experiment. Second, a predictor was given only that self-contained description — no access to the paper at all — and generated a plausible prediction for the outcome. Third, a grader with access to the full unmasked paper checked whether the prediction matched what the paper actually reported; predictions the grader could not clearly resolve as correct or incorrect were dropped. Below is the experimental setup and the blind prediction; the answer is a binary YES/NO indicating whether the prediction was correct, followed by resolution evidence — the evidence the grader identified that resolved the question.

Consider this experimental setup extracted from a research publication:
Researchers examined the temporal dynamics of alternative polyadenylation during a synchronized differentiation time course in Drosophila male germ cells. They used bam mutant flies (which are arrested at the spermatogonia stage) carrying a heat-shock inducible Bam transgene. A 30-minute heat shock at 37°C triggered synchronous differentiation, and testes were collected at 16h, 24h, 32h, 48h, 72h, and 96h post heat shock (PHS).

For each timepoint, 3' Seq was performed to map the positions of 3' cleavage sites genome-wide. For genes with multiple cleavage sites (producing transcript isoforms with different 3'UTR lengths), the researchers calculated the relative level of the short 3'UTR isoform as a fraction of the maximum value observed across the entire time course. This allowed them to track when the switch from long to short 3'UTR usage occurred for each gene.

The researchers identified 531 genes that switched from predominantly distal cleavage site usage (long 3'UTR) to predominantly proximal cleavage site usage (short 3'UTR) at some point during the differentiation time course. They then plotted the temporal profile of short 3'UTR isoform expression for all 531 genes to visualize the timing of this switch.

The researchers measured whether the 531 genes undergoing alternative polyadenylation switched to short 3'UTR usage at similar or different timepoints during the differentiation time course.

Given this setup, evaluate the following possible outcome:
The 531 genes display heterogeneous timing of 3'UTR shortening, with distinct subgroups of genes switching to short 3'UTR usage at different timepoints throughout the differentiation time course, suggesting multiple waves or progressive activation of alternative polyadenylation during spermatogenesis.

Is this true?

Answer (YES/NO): NO